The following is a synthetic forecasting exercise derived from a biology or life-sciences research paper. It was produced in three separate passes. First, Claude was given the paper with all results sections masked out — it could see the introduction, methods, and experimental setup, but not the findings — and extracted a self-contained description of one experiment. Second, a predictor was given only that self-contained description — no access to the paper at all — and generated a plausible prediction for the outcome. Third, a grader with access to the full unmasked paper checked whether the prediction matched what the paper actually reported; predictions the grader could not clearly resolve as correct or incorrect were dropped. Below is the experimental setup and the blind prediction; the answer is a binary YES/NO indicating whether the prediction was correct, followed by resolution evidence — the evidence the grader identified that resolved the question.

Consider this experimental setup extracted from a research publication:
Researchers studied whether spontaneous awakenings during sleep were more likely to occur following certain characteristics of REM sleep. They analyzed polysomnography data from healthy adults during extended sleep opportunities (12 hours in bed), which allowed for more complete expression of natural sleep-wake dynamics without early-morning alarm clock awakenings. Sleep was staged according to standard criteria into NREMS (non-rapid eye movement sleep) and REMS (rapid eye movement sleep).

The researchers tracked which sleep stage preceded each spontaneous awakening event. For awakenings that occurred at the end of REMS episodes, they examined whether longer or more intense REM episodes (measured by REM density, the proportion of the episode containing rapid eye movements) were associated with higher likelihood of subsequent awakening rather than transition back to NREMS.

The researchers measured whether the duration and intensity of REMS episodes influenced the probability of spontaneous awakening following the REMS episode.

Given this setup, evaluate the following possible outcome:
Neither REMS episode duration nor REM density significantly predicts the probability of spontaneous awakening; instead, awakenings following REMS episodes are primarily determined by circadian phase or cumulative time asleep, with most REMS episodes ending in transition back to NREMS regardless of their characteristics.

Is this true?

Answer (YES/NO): NO